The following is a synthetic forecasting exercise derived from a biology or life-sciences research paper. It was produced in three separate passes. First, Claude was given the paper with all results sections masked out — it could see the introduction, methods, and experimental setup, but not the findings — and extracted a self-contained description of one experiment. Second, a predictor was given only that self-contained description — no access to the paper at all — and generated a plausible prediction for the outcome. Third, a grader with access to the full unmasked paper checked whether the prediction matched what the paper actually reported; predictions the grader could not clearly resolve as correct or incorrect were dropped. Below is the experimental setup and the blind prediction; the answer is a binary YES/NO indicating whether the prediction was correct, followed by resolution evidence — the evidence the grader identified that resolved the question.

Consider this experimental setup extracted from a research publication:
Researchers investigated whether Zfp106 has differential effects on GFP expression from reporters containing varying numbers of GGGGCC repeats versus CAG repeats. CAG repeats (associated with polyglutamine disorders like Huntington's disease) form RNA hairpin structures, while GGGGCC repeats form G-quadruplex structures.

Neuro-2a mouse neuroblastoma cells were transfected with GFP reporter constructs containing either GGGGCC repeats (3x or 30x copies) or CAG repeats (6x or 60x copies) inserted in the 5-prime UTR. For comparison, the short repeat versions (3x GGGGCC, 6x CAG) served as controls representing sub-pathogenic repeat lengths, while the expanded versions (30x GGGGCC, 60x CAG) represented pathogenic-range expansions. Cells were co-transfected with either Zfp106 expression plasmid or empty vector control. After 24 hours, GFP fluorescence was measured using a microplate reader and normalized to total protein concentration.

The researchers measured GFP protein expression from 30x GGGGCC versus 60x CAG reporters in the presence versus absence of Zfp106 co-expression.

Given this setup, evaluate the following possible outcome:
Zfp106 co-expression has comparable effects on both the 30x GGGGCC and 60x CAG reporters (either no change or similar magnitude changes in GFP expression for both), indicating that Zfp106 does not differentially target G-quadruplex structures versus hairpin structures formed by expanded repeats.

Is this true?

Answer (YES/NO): NO